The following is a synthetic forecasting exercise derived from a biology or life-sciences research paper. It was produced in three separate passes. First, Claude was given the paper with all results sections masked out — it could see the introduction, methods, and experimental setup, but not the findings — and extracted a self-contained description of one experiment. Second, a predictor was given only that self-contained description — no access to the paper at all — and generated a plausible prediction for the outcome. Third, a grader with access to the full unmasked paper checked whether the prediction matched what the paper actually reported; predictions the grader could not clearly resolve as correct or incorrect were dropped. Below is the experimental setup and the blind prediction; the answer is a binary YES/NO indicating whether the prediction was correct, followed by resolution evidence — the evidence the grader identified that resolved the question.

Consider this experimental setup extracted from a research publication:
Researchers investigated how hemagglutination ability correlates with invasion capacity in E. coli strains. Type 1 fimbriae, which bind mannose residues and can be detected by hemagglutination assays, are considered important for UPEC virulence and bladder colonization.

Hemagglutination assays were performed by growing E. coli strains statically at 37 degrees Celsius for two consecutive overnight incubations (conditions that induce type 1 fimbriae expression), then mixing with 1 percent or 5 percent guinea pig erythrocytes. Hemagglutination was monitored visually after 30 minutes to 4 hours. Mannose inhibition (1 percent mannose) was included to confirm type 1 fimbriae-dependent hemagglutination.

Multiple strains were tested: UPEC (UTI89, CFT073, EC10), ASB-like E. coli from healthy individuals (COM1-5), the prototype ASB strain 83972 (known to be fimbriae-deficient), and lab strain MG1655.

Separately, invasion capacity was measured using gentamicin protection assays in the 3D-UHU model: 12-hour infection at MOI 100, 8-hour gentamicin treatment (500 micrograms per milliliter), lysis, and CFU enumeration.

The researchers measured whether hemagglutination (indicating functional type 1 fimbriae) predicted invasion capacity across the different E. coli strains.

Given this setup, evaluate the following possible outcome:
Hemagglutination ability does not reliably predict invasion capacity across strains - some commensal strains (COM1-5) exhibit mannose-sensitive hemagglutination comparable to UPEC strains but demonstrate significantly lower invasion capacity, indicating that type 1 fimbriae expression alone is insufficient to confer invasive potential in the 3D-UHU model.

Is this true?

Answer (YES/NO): NO